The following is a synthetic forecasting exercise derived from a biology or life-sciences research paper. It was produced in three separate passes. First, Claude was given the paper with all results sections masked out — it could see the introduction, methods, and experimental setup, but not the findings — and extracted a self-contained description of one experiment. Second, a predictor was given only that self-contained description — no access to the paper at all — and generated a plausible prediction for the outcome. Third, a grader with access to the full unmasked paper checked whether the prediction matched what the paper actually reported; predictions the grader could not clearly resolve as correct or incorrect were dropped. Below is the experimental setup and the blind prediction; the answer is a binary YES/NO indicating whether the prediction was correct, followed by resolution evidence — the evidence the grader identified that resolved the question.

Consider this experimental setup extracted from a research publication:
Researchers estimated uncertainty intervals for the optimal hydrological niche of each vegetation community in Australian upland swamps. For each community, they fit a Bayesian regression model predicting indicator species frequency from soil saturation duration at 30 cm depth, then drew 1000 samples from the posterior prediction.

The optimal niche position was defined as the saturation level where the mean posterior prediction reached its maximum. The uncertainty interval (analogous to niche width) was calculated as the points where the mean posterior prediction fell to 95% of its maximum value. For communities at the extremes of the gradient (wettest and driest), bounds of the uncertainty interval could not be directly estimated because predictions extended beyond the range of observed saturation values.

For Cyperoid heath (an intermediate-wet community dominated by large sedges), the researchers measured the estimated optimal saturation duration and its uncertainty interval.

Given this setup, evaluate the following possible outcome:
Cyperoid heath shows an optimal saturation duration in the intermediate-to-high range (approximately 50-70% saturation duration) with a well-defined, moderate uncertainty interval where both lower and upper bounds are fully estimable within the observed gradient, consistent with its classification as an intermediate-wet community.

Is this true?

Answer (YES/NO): NO